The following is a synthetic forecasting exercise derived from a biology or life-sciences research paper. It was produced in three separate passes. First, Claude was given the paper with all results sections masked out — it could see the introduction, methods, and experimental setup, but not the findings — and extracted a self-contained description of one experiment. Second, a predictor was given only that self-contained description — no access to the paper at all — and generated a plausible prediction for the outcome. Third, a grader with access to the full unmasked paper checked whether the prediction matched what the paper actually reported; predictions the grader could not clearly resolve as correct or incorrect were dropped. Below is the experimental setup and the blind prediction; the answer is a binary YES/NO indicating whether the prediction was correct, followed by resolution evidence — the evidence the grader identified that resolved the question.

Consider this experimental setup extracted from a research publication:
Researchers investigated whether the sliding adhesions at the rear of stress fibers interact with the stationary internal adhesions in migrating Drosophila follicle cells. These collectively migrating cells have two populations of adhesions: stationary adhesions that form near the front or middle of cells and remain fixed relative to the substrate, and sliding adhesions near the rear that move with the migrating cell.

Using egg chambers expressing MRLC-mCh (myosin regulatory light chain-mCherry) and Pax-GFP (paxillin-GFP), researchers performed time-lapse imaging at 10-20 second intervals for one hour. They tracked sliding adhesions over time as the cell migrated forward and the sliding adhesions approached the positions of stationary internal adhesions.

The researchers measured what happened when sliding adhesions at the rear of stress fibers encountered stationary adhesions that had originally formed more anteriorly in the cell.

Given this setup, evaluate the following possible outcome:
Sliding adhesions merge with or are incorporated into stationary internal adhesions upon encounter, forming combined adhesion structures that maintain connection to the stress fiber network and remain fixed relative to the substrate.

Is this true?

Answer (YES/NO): NO